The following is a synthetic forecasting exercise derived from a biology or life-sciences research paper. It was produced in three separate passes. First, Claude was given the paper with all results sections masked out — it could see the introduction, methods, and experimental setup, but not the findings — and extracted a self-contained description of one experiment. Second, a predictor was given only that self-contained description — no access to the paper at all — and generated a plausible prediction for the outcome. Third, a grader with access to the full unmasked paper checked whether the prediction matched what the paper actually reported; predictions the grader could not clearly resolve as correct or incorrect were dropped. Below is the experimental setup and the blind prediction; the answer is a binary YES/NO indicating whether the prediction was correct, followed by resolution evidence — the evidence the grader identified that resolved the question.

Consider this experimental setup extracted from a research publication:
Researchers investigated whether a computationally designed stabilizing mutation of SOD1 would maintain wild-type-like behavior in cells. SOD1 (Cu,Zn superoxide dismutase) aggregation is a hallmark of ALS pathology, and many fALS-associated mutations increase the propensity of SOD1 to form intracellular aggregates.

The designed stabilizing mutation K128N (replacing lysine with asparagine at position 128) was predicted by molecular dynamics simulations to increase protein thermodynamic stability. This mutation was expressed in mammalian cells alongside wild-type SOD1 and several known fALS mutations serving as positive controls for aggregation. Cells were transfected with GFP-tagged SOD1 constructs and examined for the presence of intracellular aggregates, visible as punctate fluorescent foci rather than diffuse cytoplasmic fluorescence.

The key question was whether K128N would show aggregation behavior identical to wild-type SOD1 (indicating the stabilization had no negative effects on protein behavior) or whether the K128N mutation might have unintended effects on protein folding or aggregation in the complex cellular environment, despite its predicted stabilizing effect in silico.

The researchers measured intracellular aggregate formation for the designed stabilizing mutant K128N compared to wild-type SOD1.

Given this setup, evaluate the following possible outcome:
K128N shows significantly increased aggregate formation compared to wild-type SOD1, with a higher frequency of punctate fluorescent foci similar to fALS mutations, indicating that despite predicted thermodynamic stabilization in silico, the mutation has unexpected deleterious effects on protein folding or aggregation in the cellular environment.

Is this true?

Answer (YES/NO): NO